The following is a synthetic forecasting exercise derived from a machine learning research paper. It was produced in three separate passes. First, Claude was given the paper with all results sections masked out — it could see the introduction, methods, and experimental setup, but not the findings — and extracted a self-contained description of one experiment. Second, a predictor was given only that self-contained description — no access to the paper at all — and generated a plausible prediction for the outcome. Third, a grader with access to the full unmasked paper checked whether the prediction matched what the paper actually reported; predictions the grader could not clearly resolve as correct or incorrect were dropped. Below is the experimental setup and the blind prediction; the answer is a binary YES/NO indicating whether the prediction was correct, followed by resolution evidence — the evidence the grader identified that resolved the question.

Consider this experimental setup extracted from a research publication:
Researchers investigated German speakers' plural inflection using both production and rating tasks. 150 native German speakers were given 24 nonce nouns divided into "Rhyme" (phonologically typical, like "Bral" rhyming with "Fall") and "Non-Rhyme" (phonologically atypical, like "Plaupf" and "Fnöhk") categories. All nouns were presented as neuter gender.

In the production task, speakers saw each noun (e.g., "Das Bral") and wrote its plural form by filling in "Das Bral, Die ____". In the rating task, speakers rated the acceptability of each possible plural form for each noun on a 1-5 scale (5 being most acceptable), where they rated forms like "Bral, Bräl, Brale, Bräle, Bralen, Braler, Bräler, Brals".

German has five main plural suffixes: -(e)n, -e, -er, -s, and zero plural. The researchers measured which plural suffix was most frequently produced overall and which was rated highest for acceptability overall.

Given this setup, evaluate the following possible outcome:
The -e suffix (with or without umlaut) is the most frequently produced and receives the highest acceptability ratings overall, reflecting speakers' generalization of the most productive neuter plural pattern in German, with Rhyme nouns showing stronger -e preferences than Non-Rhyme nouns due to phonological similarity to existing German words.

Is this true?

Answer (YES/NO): NO